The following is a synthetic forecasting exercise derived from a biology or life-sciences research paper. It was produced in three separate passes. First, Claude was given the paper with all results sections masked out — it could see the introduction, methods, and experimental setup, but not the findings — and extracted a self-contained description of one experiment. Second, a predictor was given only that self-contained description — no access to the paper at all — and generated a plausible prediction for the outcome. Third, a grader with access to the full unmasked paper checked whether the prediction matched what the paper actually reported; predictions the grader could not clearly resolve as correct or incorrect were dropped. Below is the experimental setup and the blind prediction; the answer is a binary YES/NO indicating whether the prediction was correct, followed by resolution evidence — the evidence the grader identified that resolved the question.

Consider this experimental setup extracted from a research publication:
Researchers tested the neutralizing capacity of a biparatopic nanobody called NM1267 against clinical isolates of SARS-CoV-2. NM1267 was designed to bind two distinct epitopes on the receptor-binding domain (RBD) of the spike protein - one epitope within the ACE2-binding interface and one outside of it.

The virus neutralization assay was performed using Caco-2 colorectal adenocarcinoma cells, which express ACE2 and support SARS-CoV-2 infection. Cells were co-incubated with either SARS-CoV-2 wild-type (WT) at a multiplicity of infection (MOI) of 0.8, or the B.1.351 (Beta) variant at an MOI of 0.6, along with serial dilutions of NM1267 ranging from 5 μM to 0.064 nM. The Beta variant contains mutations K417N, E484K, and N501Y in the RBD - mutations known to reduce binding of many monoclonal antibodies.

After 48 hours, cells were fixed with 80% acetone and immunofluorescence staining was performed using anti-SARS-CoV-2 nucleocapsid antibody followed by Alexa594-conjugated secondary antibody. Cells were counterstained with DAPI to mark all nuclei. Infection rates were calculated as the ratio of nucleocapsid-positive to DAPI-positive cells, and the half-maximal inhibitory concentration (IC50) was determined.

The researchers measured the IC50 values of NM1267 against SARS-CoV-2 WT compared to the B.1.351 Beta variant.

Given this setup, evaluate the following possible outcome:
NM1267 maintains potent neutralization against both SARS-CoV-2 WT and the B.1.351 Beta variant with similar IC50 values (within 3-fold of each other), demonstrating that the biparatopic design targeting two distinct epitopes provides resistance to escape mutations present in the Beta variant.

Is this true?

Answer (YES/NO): YES